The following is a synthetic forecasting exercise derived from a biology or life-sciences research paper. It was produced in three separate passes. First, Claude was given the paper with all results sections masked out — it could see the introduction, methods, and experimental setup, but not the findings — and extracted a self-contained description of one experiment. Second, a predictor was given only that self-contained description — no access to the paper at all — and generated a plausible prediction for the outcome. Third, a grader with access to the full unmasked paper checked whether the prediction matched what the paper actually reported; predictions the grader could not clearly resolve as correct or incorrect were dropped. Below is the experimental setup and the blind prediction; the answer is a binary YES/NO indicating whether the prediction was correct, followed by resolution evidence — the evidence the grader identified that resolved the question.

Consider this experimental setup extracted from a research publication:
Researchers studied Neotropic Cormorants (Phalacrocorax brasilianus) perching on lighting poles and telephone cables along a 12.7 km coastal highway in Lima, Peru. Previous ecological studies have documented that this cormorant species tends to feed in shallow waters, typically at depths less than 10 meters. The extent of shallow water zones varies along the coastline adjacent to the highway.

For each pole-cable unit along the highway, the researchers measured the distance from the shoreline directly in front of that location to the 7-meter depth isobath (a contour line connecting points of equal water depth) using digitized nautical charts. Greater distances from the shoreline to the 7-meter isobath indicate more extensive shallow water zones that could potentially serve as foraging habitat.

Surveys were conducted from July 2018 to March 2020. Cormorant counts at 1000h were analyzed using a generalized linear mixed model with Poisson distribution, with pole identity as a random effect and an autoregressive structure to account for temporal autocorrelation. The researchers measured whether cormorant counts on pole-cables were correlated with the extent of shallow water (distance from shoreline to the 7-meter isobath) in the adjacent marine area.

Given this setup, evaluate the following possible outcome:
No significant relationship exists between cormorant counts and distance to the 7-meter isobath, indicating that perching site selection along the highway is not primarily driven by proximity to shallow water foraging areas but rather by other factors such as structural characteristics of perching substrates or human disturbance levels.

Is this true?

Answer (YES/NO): NO